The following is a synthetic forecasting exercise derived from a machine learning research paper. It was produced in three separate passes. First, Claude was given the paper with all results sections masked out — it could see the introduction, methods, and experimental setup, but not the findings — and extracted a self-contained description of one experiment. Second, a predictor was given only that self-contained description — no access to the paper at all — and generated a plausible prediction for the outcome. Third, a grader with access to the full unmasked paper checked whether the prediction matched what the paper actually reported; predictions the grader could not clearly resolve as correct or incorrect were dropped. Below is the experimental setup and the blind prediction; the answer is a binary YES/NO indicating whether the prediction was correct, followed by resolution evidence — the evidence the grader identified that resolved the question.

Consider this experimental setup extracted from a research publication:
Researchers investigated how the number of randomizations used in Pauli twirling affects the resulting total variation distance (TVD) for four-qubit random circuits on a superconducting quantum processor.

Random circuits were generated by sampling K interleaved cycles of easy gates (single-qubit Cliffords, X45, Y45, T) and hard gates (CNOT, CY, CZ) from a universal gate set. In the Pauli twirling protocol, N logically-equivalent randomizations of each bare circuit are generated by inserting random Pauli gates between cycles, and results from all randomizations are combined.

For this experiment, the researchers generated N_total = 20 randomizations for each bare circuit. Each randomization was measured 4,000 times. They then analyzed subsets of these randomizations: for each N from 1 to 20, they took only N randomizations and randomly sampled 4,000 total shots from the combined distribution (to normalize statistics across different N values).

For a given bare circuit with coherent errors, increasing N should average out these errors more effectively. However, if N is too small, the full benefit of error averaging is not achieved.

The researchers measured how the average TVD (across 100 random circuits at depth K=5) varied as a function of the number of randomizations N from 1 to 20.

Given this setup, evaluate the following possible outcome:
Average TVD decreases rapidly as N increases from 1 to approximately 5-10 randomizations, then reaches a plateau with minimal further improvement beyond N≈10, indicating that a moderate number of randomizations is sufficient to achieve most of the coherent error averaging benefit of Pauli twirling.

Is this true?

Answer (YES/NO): YES